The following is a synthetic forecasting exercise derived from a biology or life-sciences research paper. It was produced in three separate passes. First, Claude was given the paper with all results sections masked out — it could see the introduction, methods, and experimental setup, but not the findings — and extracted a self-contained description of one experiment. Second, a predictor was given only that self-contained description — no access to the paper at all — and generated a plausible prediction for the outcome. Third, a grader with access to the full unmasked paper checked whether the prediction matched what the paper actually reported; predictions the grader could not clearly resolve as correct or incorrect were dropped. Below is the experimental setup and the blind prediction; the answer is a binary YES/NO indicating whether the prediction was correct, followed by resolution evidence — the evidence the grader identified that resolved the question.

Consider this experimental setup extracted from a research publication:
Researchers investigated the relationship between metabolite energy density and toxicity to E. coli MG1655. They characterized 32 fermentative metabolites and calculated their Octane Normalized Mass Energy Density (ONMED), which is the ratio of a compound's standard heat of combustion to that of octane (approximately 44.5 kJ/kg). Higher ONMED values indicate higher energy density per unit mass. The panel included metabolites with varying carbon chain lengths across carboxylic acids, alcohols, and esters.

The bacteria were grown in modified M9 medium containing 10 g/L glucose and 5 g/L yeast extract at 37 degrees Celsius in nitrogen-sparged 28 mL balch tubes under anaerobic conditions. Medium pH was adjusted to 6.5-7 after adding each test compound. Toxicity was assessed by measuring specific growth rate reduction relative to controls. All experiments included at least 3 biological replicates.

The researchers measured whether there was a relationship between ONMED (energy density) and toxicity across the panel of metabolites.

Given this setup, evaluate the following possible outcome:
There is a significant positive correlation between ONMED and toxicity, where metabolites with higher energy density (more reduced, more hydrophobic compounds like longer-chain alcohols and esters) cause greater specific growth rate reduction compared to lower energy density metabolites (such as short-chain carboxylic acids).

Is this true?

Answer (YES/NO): YES